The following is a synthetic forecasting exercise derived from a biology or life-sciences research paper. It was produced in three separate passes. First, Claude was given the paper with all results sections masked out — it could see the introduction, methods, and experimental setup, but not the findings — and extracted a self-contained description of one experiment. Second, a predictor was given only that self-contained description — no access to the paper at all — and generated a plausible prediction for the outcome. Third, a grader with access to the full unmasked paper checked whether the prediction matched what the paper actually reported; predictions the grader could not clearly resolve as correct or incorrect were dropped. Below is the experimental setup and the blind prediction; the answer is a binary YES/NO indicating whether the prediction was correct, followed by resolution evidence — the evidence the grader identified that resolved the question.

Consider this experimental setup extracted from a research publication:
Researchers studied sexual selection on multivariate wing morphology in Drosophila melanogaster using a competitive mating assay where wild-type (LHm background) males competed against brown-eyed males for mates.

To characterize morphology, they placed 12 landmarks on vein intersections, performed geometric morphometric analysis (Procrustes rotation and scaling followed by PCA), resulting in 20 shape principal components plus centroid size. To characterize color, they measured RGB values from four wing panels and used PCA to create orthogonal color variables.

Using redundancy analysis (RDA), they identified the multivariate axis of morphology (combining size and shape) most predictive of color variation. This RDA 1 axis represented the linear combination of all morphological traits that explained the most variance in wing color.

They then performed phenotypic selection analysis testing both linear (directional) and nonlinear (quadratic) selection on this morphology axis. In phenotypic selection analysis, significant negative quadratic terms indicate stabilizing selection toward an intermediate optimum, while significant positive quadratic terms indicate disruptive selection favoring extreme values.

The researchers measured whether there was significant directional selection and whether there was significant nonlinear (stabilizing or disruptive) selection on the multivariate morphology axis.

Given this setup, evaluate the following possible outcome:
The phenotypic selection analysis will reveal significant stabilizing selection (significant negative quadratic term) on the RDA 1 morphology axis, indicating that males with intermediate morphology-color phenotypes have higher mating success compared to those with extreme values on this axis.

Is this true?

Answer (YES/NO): YES